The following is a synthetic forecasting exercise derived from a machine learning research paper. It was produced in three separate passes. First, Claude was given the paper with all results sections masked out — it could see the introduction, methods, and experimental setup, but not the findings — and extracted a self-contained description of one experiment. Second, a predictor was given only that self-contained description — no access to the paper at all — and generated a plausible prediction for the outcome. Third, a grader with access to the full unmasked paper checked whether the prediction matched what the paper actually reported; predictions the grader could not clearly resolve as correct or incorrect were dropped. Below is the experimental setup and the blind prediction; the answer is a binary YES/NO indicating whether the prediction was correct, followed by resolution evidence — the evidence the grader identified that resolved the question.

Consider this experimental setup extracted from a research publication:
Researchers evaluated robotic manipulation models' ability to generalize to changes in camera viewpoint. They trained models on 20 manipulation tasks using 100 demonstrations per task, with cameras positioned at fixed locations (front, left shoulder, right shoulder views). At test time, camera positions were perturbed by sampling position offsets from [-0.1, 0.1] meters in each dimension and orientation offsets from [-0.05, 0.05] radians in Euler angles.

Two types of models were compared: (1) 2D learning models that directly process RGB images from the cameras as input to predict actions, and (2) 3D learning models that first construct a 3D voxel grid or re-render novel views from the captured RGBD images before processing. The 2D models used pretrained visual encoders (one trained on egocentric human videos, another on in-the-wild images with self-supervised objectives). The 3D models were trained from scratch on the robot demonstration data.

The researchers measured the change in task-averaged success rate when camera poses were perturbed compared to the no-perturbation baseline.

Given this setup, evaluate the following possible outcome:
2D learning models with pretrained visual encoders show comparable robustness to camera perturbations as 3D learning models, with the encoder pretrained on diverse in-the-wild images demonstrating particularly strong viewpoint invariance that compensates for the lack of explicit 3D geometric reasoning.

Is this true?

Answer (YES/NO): NO